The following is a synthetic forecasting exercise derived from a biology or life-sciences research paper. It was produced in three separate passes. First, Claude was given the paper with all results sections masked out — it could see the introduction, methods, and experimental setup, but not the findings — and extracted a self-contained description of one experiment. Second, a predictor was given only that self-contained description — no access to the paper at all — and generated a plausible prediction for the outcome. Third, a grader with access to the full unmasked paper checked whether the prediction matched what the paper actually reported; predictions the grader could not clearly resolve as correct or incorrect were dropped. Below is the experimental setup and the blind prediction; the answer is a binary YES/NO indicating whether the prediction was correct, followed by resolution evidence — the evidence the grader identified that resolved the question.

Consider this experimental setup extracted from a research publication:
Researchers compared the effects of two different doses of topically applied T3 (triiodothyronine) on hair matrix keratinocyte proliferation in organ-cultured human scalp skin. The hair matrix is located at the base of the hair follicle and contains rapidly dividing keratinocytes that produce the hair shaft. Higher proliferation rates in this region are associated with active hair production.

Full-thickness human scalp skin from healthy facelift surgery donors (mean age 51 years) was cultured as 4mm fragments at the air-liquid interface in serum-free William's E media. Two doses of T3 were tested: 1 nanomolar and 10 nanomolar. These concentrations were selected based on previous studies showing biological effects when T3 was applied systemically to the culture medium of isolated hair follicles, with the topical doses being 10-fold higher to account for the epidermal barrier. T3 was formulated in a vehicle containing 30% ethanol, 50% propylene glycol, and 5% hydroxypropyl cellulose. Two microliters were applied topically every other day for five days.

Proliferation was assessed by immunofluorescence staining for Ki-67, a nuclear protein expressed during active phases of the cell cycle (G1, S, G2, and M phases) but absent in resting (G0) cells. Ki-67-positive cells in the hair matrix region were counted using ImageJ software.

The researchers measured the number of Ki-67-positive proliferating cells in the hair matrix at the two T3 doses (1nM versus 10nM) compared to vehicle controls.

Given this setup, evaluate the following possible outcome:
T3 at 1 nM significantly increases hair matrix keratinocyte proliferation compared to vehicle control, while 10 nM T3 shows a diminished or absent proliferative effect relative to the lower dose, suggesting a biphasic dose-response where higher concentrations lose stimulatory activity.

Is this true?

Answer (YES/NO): NO